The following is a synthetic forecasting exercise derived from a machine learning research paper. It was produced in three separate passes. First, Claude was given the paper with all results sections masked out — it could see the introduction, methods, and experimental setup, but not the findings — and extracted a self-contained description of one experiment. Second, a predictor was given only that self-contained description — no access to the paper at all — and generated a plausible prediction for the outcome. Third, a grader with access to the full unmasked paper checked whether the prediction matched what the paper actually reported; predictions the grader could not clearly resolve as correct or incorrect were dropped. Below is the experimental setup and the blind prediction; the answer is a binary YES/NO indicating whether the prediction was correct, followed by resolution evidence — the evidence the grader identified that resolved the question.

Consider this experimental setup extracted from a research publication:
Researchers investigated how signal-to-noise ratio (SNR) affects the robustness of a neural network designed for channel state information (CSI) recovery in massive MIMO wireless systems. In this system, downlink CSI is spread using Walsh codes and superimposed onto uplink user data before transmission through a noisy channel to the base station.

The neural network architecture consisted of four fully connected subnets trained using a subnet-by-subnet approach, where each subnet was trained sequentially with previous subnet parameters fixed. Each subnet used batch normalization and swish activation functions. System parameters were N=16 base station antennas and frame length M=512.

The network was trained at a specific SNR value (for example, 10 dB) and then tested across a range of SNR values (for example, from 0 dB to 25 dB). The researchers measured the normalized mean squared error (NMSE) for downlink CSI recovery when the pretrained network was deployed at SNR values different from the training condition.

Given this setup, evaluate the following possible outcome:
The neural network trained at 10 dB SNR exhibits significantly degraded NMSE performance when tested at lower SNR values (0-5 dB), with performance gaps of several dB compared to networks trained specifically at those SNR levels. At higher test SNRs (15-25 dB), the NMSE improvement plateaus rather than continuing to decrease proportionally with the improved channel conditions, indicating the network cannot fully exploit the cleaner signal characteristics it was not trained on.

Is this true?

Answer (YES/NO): NO